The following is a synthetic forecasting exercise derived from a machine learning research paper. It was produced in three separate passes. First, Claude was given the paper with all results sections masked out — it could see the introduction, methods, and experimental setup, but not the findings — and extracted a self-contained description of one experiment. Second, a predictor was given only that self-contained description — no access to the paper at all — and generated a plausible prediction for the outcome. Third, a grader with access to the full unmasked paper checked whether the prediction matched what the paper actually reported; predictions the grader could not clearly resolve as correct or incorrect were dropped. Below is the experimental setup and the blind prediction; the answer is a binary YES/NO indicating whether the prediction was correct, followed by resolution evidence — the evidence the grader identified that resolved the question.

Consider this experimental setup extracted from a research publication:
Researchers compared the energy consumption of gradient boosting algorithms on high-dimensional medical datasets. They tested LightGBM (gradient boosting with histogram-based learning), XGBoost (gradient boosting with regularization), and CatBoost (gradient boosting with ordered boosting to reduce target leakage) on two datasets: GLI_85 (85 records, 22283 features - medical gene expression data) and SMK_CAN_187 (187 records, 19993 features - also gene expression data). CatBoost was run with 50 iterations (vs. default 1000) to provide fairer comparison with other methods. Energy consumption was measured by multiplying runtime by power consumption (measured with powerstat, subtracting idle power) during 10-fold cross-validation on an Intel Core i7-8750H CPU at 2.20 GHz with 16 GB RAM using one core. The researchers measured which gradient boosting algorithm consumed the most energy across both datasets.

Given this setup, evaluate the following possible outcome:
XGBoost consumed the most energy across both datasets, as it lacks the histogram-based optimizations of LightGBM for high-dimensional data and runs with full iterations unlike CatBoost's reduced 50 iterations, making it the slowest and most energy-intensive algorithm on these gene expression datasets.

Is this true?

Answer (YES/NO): NO